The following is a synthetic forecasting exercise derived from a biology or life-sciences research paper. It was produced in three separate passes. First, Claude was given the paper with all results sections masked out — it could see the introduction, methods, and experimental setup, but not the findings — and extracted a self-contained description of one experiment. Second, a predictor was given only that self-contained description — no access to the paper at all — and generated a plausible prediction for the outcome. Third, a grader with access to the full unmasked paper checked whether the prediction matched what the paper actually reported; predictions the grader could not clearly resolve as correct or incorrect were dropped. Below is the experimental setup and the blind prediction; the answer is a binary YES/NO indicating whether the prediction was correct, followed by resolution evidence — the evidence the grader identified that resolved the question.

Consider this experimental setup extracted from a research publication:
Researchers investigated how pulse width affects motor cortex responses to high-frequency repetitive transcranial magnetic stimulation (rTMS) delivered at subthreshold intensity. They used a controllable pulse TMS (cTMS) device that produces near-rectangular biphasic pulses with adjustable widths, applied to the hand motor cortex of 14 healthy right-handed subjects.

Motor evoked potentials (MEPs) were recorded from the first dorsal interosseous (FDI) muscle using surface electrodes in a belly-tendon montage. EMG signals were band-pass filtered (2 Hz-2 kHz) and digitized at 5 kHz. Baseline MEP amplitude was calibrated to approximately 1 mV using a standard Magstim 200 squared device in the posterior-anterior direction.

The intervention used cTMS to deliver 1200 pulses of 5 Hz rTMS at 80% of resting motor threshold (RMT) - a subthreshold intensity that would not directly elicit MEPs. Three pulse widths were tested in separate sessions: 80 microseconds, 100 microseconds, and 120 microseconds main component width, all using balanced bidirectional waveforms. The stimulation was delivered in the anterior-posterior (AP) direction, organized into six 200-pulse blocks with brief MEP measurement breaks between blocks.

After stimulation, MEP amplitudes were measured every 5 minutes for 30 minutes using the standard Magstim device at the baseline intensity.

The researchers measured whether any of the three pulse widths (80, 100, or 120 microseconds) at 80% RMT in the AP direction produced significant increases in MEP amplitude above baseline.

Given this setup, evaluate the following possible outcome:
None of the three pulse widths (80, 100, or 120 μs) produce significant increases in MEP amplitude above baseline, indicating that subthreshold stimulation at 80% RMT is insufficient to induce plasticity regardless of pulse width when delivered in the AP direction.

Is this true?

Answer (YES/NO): YES